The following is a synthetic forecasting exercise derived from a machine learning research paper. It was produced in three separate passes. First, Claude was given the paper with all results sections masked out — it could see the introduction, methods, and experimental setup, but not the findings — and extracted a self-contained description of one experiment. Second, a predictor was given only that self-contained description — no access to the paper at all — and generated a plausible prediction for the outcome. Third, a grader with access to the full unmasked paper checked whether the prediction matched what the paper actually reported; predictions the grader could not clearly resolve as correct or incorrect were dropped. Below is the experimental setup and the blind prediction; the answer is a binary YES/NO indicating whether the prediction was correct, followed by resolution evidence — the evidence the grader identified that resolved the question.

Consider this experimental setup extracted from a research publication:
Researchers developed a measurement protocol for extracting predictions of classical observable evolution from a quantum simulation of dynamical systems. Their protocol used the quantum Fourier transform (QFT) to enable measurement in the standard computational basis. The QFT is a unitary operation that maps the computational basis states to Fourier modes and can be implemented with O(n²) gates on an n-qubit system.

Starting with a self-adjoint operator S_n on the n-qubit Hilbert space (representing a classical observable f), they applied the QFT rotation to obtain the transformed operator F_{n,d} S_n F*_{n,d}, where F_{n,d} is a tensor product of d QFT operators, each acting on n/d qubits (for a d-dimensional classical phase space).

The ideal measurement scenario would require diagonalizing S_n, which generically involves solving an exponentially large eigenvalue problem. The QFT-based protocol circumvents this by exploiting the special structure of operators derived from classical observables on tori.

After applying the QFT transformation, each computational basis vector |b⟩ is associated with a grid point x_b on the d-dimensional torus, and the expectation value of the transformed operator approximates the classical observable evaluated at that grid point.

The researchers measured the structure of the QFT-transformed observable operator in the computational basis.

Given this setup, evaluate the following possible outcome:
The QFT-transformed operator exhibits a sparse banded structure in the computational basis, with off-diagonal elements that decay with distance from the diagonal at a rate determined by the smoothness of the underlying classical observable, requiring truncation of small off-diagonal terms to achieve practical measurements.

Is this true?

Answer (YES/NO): NO